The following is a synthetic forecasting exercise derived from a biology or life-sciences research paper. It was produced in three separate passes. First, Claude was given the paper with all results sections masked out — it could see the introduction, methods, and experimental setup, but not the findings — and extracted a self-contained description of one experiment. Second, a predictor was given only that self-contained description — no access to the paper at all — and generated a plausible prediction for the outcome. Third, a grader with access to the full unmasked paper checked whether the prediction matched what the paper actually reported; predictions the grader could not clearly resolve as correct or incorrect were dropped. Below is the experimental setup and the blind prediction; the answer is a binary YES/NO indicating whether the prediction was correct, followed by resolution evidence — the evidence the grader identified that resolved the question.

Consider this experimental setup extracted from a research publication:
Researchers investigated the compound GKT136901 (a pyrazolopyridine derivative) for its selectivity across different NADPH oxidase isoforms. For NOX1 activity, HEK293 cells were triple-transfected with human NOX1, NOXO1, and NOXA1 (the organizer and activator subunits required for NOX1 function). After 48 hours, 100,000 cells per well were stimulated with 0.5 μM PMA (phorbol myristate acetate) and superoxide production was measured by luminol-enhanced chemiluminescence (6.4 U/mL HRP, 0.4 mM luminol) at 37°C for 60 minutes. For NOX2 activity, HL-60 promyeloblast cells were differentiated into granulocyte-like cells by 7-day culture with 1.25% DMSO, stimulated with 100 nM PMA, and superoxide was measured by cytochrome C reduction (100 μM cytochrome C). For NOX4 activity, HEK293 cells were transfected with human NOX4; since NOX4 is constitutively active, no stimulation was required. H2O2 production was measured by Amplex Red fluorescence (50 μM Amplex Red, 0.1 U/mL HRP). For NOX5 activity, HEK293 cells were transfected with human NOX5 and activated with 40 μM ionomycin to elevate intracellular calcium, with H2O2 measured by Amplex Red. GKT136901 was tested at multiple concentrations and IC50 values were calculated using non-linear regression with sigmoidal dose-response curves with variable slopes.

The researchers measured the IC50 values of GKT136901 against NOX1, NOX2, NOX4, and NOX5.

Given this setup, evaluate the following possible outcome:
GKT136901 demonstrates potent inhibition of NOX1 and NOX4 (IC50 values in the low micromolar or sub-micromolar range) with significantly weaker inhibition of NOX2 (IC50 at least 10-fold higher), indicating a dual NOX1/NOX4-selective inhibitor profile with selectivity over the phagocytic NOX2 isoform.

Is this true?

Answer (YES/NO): NO